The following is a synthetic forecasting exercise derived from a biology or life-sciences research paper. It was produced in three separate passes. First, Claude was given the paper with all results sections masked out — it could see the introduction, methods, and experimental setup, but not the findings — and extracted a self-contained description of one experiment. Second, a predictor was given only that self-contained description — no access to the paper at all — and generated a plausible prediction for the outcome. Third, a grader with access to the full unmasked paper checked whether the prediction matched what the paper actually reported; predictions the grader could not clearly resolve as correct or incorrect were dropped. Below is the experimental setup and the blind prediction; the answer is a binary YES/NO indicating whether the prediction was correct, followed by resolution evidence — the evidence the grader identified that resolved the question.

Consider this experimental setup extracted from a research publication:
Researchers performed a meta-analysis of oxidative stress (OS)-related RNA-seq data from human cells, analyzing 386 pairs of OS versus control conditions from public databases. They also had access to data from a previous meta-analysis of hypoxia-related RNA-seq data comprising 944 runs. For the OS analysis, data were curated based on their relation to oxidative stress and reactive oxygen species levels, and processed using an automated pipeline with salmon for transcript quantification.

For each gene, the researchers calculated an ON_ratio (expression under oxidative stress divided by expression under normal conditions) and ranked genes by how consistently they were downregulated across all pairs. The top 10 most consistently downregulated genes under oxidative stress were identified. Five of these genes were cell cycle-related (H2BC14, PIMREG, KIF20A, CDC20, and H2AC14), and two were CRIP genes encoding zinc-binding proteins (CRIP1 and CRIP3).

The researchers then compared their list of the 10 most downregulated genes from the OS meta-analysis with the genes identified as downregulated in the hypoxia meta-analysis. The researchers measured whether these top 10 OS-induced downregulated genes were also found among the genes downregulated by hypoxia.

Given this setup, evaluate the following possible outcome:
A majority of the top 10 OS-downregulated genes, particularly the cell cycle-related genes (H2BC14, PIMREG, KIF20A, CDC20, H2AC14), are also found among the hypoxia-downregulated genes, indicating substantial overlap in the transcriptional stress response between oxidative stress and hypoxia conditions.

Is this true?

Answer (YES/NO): NO